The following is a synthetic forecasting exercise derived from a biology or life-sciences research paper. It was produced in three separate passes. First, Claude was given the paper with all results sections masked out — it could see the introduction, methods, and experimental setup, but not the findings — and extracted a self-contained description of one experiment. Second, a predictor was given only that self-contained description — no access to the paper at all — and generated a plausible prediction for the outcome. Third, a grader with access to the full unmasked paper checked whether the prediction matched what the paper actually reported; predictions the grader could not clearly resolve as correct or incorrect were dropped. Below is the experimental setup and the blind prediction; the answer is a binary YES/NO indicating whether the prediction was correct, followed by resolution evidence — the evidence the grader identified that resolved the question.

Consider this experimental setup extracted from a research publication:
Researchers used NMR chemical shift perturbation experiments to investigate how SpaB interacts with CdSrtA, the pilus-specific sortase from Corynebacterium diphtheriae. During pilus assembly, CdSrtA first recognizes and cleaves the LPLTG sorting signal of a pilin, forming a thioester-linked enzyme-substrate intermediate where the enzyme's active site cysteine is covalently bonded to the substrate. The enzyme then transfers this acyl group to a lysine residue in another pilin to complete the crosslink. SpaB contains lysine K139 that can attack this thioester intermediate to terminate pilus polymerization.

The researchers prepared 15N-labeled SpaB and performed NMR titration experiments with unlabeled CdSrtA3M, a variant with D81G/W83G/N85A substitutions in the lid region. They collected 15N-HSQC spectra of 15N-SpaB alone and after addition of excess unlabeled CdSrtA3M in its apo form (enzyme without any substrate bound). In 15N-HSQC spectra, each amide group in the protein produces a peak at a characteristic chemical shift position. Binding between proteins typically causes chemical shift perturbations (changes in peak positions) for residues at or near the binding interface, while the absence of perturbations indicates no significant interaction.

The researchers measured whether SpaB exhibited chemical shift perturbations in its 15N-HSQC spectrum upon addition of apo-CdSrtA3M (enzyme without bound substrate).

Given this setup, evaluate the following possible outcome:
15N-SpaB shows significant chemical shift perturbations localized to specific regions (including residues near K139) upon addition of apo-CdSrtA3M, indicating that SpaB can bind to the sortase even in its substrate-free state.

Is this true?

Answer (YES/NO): NO